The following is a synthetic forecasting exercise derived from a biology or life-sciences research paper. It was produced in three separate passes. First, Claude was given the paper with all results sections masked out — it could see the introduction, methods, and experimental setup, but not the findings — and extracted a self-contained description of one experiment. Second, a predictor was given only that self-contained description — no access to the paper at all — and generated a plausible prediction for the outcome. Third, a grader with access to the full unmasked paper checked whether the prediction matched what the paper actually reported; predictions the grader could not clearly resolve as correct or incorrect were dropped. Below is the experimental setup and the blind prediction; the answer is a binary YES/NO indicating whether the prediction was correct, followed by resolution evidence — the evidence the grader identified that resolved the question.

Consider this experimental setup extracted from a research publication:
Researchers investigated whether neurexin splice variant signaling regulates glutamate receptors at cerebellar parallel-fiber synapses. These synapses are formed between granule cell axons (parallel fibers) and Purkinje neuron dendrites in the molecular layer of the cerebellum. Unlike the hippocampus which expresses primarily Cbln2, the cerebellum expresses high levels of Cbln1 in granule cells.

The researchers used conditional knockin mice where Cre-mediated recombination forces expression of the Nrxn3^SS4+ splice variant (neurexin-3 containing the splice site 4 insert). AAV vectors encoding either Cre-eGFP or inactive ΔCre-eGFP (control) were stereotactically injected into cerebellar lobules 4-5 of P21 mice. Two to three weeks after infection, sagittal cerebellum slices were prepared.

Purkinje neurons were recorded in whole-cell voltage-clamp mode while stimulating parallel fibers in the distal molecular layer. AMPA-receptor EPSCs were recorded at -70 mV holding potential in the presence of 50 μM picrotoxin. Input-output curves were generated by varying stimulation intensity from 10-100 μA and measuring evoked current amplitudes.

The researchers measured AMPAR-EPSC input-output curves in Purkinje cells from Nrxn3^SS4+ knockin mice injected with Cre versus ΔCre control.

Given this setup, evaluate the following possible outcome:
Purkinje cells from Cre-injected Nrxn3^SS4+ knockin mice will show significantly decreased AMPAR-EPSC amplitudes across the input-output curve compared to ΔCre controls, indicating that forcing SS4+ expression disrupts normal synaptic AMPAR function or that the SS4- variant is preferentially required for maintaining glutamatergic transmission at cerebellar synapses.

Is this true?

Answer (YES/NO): NO